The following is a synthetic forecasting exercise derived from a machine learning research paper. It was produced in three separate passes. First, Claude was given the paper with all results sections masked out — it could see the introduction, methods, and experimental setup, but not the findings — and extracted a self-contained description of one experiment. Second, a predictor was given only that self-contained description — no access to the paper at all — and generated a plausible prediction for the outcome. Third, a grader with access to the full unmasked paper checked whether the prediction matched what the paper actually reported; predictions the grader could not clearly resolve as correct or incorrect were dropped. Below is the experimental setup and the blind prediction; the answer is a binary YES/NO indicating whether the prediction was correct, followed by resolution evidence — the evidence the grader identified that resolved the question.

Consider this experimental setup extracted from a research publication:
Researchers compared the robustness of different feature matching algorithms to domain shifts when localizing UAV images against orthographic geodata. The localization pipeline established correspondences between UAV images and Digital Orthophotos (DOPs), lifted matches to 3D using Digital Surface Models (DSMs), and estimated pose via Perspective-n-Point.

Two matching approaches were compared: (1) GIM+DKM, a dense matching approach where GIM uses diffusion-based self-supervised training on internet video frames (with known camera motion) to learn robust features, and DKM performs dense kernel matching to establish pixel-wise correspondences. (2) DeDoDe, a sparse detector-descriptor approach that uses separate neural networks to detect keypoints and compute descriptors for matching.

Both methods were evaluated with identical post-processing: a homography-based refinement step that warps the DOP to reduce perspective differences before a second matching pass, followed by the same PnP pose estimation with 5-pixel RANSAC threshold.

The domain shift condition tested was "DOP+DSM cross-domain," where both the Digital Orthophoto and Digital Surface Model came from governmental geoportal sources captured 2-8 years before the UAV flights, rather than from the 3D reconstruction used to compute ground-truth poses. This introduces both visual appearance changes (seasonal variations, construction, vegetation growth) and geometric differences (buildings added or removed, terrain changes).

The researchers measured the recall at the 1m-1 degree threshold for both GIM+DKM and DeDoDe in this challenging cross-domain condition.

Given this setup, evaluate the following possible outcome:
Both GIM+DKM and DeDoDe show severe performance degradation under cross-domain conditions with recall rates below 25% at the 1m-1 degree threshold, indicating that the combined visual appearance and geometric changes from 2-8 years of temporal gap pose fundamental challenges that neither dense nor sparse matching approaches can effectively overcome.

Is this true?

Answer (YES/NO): NO